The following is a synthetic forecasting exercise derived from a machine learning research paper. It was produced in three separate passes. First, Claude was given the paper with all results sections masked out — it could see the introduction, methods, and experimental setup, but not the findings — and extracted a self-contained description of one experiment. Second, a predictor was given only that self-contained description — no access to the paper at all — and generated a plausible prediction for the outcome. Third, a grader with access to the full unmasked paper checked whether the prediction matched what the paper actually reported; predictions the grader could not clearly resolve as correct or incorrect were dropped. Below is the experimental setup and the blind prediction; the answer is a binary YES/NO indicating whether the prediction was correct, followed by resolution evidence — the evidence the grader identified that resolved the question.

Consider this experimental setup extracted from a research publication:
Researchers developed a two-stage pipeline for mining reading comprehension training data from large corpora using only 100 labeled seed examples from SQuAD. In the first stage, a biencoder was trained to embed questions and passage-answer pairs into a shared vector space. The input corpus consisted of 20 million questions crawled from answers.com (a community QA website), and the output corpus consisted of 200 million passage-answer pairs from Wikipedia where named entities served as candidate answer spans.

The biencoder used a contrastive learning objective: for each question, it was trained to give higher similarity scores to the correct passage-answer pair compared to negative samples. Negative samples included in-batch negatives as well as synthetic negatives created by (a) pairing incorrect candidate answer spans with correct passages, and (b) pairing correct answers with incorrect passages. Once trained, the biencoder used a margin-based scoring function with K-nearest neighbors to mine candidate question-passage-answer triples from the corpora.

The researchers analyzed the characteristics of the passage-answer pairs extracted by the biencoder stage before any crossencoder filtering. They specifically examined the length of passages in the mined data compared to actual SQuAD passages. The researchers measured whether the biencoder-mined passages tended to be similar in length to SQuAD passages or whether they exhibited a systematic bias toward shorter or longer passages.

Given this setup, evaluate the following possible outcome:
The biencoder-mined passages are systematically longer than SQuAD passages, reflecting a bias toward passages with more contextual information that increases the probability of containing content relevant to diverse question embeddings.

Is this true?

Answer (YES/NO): NO